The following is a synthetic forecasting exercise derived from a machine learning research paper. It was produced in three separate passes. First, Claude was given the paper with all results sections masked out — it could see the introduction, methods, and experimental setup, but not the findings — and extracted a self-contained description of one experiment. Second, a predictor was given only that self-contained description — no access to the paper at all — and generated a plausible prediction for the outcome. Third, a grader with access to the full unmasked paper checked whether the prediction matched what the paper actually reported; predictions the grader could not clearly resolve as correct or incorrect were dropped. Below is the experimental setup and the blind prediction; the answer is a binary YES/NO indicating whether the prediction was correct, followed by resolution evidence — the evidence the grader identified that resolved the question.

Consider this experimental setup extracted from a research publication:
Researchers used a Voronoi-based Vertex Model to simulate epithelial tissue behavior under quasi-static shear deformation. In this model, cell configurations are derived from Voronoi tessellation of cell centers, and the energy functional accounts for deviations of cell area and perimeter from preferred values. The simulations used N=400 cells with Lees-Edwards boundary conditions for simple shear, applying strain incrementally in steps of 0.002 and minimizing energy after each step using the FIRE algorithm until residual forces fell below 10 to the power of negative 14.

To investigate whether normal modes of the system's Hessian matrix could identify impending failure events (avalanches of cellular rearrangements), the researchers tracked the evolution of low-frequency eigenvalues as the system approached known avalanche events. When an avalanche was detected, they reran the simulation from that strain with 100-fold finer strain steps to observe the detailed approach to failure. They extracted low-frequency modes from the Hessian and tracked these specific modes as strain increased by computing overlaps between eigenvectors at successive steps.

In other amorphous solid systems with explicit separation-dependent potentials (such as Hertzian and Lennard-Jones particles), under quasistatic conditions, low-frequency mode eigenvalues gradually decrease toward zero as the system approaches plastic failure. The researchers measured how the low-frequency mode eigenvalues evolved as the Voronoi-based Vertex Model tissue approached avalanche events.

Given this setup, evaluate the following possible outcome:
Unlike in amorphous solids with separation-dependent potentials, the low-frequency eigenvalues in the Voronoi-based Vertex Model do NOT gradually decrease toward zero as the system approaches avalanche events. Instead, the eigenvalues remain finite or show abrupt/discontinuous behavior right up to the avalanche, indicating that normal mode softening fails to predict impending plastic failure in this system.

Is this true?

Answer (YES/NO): YES